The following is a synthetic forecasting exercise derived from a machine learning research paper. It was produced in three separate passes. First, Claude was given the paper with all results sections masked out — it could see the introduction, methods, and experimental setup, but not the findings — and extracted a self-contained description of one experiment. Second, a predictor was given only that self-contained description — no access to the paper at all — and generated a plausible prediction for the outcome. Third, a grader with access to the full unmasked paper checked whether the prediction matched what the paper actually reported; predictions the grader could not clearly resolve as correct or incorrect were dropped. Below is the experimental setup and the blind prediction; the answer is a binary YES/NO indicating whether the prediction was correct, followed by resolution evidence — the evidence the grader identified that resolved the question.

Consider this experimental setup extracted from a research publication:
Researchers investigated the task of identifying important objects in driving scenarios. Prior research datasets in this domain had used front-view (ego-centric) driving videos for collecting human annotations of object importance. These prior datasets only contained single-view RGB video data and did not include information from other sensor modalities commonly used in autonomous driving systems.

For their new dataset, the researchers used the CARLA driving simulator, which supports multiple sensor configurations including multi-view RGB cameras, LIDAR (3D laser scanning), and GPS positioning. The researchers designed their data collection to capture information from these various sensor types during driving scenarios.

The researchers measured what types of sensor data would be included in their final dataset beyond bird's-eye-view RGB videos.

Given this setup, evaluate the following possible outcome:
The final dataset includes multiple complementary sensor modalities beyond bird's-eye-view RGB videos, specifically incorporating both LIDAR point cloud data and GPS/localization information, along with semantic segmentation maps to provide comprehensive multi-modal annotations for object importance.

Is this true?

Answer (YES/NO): NO